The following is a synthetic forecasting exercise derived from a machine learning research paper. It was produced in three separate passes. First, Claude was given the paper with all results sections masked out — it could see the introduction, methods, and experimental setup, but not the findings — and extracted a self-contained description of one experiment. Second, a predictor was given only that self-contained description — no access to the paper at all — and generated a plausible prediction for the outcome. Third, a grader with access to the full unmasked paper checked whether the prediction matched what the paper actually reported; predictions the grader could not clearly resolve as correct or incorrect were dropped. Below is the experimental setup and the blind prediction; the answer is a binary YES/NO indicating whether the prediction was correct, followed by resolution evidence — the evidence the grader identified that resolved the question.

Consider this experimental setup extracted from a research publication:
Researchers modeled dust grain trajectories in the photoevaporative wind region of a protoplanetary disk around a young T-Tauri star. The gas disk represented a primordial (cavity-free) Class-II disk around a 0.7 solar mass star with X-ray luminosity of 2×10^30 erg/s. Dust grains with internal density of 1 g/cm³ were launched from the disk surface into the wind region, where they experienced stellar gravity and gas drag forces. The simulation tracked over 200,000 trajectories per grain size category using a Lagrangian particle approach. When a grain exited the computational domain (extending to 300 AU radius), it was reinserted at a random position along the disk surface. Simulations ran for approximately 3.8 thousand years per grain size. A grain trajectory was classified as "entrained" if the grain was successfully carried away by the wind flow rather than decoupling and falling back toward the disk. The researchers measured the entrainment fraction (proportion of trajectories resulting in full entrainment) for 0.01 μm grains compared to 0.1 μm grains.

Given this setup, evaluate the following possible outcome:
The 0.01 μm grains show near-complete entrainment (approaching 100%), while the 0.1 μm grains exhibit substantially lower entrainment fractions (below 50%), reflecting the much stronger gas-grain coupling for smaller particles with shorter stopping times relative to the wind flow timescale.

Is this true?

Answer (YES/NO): NO